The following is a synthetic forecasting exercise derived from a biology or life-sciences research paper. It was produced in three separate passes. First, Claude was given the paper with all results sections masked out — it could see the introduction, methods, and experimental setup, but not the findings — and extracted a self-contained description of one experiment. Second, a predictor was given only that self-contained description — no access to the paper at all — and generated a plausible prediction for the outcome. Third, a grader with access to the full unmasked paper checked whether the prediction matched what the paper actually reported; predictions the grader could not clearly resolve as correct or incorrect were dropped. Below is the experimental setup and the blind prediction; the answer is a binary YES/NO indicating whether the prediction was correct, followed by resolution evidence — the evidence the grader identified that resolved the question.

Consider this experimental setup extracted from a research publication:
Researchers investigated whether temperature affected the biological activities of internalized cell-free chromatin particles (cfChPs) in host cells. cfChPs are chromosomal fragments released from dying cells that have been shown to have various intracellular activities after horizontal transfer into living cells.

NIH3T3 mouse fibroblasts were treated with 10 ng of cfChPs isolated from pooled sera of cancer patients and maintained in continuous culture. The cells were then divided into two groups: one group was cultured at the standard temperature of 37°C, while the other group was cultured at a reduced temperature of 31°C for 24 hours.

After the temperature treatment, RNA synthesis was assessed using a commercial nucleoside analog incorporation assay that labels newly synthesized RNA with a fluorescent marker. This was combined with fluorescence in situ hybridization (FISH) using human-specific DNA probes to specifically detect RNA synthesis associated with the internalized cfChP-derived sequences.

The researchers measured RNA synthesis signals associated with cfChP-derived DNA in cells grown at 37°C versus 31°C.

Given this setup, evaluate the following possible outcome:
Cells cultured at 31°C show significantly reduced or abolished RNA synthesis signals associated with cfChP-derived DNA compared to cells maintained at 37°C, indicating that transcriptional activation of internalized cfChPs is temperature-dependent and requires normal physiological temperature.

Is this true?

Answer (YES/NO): YES